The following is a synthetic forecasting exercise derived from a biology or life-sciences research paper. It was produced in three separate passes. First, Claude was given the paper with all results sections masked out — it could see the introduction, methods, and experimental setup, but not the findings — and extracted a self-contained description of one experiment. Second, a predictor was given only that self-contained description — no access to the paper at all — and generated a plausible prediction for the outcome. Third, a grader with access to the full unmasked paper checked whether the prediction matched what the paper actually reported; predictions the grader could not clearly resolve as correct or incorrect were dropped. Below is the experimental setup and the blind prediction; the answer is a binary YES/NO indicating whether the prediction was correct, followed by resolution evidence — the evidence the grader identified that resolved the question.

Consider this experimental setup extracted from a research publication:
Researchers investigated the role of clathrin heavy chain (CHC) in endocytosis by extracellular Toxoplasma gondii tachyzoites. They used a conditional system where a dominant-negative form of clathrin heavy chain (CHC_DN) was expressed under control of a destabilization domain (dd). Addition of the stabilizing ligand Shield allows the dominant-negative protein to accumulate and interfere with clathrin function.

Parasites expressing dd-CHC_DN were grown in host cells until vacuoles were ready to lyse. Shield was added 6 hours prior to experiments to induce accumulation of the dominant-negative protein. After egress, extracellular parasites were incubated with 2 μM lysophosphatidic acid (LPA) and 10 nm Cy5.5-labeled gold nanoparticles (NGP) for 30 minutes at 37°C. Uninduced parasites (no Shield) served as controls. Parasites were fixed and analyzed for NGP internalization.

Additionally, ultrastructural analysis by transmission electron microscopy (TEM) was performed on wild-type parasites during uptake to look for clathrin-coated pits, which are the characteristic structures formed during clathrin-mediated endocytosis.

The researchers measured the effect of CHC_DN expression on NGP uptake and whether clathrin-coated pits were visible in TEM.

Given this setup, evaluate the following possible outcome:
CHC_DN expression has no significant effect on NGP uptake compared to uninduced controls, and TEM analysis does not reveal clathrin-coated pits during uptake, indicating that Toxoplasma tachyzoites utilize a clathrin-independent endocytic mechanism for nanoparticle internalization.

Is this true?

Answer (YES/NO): NO